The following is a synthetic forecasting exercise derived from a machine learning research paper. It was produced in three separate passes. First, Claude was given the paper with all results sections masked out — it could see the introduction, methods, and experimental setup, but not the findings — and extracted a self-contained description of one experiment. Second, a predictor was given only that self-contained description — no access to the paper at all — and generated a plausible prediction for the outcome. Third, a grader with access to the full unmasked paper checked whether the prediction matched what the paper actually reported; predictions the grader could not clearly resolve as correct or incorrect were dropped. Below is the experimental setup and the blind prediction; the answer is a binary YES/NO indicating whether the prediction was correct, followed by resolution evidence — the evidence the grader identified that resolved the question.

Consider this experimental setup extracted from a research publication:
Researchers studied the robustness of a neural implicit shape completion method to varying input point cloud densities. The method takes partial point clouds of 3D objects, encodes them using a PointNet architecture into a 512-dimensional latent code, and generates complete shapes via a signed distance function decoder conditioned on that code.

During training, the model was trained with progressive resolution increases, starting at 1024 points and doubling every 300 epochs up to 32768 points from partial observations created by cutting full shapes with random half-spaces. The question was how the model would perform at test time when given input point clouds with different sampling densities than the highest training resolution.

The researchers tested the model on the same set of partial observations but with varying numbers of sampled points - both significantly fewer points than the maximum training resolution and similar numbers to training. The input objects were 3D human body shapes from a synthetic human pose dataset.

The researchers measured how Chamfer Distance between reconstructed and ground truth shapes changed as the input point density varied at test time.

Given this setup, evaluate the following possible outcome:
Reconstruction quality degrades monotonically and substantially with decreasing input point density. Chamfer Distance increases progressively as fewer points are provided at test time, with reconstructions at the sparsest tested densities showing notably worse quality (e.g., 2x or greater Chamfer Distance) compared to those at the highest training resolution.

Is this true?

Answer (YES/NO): NO